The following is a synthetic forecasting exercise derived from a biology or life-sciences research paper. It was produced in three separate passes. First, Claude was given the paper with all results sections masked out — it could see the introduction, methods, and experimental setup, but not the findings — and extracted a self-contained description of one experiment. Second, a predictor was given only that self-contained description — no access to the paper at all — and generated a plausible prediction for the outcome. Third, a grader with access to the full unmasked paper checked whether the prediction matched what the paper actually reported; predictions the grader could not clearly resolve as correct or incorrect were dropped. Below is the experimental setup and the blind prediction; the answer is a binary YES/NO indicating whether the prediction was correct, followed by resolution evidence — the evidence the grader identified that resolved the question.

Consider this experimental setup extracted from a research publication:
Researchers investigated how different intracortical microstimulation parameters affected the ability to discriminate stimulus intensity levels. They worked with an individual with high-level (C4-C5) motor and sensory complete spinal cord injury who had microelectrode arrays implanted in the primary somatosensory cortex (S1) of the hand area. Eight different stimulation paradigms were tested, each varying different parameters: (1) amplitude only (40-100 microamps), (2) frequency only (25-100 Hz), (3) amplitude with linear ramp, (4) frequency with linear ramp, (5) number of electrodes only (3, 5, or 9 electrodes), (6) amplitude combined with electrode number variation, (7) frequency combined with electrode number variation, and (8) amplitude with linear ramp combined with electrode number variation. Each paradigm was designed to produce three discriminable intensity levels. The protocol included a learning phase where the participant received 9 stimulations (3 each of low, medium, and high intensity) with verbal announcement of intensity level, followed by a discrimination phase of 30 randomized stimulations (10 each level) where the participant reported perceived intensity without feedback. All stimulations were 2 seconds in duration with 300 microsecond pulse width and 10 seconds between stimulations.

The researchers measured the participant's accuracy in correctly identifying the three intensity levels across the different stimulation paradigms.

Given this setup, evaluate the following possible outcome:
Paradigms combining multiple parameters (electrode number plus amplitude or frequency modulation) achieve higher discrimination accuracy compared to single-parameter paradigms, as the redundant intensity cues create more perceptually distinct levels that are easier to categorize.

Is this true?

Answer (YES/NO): NO